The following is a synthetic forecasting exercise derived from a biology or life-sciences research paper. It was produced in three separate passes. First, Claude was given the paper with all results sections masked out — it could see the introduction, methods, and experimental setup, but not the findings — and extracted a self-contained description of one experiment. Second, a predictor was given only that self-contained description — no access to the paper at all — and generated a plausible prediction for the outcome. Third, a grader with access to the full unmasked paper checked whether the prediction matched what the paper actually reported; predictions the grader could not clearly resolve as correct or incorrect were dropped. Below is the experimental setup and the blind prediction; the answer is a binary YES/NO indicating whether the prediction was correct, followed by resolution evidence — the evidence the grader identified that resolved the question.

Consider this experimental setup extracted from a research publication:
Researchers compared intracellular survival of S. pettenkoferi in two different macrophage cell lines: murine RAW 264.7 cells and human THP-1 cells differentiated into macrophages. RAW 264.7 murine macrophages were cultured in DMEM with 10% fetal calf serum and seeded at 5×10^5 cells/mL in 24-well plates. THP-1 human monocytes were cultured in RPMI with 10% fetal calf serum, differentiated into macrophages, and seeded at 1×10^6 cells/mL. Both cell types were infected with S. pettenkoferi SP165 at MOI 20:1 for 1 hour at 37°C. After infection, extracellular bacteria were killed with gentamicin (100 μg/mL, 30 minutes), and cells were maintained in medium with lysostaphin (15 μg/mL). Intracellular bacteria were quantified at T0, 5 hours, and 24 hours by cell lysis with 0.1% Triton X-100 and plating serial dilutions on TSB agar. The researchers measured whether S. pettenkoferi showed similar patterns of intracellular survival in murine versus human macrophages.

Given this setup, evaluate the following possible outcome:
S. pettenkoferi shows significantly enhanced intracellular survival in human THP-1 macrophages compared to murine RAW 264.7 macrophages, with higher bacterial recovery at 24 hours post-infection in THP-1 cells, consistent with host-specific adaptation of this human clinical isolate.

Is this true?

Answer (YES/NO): NO